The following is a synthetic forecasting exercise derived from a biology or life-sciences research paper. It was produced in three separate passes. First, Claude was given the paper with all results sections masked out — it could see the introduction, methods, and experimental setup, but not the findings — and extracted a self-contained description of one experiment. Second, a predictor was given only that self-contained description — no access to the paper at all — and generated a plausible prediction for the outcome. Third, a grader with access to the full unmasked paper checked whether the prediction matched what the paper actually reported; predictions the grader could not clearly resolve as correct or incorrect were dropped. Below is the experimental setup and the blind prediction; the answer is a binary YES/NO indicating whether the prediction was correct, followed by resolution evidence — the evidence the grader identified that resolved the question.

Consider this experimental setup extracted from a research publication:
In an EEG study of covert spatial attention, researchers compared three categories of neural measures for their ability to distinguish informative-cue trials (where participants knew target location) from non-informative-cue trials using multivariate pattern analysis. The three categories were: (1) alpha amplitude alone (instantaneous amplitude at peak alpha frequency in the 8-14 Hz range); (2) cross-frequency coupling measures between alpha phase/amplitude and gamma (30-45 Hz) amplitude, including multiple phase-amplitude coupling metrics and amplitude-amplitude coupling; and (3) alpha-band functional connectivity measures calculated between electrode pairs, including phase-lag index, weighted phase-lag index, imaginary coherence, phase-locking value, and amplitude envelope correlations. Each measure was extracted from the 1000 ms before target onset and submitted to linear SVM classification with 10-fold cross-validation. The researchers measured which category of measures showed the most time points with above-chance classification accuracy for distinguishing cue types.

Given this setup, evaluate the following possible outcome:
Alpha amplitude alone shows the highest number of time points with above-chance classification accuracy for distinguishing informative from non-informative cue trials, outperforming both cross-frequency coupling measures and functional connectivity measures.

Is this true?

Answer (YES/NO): YES